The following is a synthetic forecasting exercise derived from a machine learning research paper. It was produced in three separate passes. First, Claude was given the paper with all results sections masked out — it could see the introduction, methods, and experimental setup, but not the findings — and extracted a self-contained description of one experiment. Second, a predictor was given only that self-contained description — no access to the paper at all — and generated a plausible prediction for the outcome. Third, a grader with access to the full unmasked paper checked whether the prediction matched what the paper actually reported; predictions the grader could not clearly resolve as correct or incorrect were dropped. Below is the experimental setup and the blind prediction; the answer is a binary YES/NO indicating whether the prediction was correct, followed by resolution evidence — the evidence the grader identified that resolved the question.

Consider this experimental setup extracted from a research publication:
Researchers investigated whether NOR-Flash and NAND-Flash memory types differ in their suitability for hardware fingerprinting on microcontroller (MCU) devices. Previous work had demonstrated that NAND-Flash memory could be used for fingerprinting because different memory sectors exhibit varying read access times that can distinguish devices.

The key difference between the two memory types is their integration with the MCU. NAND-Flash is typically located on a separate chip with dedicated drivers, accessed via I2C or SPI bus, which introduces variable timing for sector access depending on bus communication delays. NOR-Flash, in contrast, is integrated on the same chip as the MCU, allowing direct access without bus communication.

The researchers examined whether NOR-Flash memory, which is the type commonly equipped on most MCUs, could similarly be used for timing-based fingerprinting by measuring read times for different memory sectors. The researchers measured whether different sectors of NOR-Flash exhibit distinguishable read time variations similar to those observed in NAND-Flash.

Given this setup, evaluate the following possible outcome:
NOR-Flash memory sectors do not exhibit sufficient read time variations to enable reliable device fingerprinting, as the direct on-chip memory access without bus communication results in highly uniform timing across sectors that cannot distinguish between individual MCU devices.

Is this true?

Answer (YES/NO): YES